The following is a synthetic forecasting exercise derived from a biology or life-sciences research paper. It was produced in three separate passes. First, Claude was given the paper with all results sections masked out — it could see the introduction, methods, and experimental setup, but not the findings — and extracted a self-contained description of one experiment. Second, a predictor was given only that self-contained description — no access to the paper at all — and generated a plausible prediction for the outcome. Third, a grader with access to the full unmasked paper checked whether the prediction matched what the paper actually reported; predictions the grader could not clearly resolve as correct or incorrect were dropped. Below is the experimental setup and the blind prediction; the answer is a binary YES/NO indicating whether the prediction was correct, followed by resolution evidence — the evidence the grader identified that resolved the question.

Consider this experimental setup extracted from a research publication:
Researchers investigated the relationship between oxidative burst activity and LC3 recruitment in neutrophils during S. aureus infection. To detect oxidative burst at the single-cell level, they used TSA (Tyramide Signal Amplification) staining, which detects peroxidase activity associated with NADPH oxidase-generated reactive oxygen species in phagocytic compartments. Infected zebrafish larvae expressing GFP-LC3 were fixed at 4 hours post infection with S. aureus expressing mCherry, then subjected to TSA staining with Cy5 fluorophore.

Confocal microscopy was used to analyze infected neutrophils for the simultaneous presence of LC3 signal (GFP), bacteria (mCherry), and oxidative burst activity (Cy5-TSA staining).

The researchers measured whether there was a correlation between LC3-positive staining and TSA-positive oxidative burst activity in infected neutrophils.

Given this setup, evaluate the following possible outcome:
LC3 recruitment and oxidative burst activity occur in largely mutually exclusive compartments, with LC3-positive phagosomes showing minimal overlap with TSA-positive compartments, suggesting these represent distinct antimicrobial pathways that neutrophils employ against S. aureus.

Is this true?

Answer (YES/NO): NO